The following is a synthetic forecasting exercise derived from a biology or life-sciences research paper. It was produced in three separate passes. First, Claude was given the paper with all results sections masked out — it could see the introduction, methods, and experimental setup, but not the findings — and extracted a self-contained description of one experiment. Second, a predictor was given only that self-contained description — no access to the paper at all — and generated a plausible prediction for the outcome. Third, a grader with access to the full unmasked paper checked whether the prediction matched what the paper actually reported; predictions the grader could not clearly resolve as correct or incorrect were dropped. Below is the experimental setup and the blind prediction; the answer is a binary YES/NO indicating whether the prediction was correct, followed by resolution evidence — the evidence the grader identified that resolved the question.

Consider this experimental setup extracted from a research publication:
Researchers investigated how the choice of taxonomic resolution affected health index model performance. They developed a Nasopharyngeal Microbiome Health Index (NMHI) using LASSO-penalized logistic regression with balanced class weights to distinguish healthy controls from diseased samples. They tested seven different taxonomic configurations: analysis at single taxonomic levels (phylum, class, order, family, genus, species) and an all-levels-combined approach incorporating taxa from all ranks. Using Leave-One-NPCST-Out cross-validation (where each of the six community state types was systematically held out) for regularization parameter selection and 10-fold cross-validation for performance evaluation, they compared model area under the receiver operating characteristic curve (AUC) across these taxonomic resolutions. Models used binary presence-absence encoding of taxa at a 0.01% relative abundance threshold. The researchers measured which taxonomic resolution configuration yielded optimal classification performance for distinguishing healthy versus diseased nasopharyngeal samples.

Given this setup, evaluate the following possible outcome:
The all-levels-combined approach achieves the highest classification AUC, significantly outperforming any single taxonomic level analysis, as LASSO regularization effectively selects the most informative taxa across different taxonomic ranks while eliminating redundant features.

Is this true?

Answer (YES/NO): YES